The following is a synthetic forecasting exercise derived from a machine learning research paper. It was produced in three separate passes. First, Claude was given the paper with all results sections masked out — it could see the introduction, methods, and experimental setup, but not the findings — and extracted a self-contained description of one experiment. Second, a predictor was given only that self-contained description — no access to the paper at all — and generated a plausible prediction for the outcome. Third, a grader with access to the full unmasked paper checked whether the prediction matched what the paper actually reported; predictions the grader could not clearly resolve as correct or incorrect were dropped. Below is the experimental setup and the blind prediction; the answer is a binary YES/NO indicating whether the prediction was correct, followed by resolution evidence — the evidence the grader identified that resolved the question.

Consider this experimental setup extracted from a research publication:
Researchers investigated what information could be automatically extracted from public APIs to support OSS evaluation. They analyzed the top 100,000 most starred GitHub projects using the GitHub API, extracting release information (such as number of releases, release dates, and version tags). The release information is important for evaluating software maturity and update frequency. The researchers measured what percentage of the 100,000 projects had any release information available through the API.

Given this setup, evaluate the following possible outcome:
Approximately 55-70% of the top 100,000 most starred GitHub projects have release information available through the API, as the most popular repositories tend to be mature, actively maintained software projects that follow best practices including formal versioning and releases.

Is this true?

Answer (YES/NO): NO